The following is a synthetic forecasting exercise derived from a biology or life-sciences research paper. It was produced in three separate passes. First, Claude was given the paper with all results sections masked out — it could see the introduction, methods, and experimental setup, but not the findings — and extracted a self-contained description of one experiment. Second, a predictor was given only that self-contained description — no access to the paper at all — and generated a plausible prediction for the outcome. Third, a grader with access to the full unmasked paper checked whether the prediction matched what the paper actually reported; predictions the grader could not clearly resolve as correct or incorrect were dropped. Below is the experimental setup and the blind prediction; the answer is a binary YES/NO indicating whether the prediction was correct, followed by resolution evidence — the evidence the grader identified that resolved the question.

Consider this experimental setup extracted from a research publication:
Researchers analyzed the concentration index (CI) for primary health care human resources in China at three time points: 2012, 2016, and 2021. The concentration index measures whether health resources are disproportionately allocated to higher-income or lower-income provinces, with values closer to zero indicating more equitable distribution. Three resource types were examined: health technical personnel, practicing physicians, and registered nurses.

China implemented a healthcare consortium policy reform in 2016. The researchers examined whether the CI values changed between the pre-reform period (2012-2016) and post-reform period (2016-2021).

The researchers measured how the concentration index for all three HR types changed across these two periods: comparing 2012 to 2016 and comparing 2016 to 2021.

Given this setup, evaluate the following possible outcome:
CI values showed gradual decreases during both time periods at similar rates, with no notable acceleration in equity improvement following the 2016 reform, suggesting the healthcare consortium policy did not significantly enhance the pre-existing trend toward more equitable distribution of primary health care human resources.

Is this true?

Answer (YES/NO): NO